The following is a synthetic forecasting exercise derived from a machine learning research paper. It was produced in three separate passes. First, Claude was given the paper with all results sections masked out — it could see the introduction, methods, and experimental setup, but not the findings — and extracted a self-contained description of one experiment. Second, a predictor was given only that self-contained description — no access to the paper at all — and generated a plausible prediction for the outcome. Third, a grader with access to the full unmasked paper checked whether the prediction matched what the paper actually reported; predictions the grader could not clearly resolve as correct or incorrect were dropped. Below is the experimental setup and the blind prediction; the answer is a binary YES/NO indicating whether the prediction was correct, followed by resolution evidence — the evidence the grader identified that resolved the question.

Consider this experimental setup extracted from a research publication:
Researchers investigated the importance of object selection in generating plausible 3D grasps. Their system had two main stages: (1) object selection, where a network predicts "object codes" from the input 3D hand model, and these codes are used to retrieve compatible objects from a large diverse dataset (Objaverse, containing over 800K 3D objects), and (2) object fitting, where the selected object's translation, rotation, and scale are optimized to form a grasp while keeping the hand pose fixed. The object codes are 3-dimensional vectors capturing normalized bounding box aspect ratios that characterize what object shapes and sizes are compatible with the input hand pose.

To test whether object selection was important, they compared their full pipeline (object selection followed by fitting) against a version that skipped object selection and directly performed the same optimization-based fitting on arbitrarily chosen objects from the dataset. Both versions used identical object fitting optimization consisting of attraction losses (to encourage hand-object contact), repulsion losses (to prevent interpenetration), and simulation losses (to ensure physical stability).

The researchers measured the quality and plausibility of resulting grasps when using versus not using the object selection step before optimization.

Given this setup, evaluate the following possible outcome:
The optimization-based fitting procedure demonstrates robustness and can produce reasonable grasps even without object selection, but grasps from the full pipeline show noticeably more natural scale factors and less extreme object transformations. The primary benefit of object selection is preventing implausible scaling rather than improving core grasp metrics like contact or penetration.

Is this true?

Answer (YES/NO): NO